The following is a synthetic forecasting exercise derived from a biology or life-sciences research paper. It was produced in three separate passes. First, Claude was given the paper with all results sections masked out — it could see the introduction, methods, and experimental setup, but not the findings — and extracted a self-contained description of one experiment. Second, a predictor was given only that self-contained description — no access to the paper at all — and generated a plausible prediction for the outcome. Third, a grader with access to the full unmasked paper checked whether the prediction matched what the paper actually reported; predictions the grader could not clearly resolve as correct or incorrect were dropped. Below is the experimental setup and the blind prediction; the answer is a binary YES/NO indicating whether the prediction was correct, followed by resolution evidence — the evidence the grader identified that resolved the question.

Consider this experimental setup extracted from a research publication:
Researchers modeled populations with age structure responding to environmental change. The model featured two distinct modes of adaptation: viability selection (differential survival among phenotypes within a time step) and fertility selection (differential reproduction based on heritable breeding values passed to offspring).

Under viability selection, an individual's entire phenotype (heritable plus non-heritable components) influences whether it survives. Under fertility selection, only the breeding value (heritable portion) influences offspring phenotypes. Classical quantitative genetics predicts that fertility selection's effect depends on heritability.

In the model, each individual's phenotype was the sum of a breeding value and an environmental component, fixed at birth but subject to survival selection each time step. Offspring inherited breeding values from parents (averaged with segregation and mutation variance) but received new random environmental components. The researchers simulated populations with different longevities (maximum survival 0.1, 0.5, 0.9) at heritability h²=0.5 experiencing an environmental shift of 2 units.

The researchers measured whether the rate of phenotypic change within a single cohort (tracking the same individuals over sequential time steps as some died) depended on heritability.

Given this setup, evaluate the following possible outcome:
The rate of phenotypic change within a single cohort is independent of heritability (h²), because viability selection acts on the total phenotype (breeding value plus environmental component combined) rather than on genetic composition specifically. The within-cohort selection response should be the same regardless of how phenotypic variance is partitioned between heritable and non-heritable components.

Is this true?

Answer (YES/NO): YES